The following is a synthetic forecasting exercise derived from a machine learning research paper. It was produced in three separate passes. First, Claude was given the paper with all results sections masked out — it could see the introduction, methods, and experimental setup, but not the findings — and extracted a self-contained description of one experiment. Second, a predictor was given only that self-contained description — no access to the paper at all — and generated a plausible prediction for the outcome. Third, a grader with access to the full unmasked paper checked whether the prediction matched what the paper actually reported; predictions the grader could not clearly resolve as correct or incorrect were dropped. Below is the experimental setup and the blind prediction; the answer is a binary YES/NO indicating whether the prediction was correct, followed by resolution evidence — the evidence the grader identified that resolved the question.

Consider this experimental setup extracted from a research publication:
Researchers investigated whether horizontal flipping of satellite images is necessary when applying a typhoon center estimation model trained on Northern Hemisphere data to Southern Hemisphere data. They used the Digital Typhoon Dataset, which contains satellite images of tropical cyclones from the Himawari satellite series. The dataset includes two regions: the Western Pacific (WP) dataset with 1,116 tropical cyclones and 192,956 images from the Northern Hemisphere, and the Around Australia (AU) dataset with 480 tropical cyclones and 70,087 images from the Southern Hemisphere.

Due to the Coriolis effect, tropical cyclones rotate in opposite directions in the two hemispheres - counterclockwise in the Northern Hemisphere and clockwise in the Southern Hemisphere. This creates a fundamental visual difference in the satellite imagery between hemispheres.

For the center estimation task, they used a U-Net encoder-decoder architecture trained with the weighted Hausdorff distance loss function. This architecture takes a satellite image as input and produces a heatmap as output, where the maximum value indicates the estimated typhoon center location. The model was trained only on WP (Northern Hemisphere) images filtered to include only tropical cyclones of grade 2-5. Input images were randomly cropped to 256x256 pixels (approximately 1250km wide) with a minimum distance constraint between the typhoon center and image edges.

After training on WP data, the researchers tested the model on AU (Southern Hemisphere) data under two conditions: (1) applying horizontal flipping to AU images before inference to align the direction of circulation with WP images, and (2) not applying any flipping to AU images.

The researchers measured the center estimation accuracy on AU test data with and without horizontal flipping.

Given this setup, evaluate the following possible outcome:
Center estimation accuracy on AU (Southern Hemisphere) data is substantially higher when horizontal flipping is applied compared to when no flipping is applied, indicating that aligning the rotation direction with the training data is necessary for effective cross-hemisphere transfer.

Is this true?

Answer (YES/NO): YES